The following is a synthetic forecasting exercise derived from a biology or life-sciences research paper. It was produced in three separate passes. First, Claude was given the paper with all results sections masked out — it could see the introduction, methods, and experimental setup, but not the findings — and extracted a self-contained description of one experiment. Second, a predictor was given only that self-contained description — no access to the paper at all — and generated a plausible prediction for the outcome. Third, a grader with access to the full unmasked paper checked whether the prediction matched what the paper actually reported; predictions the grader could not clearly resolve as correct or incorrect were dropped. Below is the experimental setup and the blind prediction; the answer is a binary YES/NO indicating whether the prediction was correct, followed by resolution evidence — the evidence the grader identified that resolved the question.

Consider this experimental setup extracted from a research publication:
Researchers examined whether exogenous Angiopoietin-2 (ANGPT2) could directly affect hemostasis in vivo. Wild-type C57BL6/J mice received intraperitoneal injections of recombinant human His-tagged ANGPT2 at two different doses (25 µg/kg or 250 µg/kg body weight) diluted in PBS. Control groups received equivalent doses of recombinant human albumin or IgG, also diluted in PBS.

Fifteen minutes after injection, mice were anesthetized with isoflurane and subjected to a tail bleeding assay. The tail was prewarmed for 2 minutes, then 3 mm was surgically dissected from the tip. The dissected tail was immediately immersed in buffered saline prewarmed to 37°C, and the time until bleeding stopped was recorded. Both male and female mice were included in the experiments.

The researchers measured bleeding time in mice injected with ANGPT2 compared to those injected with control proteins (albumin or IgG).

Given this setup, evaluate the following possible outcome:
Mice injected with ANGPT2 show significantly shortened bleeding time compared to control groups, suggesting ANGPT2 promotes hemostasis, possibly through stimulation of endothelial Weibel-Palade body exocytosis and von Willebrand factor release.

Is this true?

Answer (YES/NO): YES